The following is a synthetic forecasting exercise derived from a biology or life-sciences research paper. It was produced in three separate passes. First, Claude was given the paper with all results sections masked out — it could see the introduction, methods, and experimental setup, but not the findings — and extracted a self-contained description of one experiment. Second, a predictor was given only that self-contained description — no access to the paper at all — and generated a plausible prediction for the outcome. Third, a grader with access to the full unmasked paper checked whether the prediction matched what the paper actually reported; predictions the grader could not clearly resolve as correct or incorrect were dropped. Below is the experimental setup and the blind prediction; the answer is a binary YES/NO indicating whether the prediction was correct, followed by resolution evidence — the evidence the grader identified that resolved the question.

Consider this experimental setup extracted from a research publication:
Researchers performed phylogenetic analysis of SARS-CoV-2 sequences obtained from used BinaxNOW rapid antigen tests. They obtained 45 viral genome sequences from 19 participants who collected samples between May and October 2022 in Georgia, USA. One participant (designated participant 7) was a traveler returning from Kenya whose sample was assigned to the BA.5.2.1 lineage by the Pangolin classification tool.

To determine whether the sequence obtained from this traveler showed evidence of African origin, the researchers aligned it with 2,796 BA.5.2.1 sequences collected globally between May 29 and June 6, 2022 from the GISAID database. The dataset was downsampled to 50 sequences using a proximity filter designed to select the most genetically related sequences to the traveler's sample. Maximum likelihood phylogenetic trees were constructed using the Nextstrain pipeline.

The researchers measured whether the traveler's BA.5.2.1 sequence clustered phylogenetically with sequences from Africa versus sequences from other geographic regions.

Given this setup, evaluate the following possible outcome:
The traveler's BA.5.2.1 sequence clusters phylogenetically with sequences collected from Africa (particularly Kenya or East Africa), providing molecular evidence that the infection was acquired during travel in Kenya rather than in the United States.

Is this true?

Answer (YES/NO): YES